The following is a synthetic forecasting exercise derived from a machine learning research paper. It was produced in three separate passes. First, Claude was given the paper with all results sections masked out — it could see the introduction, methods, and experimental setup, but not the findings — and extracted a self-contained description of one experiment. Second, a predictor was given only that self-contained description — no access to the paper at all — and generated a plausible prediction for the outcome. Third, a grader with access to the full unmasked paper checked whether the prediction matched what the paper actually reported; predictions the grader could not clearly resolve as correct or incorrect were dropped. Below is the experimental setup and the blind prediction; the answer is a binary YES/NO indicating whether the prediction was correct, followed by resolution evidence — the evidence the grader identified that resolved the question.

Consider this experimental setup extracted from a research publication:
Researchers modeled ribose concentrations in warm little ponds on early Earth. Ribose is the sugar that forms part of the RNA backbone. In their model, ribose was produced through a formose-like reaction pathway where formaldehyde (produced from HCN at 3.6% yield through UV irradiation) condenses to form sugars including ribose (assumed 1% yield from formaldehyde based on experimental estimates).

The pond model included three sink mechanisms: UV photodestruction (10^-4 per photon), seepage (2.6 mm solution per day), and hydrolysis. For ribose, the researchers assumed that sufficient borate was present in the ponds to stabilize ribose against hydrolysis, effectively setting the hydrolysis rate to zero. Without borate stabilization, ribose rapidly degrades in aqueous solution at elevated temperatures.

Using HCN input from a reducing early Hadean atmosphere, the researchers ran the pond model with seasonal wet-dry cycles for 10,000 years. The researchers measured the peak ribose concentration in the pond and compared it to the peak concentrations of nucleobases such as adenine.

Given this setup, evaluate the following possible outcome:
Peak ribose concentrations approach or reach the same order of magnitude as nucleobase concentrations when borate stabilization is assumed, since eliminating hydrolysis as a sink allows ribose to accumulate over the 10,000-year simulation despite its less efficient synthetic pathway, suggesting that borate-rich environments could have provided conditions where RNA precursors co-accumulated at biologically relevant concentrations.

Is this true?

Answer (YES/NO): NO